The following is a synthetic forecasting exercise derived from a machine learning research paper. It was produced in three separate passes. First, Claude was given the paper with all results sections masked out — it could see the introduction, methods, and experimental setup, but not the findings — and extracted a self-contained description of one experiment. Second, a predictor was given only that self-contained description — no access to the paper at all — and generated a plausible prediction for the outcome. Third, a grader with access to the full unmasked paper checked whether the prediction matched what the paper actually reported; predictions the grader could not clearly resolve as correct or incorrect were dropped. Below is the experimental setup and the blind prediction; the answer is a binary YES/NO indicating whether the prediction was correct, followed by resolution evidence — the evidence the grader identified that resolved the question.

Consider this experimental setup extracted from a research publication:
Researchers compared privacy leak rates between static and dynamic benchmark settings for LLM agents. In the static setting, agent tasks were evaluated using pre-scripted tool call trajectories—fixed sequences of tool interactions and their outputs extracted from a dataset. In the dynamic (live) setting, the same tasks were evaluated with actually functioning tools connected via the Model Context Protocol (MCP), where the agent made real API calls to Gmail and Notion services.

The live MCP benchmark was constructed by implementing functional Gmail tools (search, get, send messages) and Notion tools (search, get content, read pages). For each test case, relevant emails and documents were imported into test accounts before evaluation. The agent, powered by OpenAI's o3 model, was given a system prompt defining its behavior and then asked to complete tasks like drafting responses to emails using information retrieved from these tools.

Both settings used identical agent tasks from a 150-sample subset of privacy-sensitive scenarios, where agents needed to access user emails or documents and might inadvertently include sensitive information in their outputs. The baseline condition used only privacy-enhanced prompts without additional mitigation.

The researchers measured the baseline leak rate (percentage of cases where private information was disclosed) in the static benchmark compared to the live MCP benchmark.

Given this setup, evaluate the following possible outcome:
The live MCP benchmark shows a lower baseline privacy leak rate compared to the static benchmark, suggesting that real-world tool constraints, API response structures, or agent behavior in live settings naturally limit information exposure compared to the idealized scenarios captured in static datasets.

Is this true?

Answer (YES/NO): NO